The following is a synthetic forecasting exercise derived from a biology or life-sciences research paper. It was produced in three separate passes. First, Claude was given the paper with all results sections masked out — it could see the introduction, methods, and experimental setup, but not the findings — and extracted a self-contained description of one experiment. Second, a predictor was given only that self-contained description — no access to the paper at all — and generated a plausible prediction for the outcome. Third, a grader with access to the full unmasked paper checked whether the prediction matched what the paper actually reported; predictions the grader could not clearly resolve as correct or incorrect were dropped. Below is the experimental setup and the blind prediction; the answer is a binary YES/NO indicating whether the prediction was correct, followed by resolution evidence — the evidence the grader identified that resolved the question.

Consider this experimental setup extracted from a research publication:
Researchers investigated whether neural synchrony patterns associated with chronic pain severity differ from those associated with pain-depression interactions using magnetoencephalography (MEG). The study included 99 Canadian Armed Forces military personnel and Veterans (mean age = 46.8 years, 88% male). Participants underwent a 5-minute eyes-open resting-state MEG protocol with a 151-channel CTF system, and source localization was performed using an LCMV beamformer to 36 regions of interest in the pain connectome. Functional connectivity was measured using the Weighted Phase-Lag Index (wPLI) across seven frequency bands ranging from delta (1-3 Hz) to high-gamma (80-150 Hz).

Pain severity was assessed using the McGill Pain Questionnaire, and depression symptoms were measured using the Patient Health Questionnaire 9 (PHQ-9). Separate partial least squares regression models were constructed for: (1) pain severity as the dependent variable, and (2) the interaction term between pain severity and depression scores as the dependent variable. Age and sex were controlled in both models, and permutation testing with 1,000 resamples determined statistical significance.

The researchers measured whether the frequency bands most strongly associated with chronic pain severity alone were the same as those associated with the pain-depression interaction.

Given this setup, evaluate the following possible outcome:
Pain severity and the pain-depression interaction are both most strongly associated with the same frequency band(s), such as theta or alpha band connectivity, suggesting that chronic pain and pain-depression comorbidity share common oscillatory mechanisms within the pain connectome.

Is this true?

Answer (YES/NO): NO